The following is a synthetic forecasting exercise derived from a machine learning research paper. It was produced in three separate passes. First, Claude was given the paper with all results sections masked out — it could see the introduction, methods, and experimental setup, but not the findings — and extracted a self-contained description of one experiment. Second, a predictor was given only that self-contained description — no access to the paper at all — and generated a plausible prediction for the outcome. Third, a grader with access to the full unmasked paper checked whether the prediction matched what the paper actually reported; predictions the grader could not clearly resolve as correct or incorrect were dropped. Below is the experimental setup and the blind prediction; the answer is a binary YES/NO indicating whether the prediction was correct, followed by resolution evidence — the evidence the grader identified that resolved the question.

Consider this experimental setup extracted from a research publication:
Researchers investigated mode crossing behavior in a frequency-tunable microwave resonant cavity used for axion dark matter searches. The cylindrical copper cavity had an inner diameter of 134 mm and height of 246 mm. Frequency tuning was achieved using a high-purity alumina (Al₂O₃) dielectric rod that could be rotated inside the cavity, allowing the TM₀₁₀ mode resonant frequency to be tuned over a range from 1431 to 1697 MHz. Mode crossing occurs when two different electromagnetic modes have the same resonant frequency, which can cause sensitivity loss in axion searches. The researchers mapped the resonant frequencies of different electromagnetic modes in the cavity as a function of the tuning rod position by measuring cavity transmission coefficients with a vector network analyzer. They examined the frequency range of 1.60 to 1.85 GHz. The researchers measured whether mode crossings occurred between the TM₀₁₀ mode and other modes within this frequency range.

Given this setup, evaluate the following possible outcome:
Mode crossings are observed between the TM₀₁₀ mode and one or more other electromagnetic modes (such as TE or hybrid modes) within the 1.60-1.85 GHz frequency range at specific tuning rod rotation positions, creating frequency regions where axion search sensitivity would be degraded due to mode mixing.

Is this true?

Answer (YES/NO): NO